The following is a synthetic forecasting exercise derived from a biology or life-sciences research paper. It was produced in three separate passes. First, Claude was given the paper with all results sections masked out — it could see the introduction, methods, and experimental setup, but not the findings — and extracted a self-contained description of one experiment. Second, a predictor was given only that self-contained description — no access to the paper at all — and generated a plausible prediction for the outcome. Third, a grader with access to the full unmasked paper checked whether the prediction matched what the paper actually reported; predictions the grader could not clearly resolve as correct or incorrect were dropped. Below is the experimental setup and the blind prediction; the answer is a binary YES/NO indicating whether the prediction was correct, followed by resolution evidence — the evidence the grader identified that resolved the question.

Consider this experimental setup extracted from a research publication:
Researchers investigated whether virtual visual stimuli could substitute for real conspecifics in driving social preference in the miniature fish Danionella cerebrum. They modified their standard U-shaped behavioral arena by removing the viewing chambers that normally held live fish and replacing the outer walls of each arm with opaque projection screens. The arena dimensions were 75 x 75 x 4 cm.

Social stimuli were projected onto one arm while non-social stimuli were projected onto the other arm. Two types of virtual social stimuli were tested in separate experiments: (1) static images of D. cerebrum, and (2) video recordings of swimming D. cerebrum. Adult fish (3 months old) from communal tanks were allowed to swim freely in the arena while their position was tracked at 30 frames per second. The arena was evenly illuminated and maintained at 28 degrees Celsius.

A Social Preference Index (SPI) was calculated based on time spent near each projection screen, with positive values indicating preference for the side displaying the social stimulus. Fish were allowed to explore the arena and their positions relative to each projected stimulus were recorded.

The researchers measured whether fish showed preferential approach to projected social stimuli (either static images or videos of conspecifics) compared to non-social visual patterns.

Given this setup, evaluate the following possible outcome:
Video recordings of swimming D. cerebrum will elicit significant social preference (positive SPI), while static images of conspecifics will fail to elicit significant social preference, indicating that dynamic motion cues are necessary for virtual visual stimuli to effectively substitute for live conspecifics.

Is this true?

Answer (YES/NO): NO